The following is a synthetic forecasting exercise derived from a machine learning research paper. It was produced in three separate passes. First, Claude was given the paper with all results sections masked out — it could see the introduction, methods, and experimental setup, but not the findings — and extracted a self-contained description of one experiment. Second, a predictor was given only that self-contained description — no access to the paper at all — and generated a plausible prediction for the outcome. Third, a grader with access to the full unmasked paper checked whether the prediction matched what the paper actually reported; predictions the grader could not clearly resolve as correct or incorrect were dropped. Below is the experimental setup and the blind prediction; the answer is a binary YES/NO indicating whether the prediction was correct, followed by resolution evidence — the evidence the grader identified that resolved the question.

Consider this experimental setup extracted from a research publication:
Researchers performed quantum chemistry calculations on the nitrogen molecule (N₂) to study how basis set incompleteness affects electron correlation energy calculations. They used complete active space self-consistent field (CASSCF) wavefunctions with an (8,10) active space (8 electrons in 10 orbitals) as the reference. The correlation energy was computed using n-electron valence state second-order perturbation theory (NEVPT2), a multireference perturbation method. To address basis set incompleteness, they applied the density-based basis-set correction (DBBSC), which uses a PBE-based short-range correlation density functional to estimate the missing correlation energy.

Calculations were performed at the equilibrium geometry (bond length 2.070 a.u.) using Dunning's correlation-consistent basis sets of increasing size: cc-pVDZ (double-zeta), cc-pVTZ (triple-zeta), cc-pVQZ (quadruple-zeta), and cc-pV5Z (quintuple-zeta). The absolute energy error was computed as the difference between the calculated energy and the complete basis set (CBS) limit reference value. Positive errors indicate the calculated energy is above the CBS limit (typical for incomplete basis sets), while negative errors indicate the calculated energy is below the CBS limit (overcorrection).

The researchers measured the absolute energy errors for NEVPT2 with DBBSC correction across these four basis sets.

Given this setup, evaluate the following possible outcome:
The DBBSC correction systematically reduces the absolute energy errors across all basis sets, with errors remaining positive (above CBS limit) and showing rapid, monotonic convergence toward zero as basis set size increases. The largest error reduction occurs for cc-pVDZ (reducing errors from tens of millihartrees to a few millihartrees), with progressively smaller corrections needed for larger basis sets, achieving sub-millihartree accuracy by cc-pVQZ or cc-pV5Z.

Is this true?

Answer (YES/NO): NO